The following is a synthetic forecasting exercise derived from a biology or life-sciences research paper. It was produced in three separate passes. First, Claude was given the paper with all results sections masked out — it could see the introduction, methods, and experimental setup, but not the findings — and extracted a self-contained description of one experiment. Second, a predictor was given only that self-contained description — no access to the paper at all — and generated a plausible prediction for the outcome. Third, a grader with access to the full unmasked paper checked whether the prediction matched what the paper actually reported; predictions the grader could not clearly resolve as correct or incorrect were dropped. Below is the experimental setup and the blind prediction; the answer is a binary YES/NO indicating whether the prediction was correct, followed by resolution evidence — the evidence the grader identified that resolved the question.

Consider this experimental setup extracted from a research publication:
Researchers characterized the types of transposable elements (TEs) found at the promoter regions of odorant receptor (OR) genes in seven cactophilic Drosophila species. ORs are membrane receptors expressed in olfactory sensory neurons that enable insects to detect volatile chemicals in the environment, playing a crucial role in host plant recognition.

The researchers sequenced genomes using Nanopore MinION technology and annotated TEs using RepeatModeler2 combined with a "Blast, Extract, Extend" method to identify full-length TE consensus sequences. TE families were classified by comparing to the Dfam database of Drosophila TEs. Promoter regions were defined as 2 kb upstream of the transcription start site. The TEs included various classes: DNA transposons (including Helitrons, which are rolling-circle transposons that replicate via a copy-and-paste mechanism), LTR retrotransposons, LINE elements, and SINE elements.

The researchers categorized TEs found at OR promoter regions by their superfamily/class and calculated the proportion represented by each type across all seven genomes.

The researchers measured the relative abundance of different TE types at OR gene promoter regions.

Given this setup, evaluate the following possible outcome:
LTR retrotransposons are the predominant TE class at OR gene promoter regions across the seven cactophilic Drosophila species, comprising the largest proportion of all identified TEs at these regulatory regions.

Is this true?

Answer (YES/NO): NO